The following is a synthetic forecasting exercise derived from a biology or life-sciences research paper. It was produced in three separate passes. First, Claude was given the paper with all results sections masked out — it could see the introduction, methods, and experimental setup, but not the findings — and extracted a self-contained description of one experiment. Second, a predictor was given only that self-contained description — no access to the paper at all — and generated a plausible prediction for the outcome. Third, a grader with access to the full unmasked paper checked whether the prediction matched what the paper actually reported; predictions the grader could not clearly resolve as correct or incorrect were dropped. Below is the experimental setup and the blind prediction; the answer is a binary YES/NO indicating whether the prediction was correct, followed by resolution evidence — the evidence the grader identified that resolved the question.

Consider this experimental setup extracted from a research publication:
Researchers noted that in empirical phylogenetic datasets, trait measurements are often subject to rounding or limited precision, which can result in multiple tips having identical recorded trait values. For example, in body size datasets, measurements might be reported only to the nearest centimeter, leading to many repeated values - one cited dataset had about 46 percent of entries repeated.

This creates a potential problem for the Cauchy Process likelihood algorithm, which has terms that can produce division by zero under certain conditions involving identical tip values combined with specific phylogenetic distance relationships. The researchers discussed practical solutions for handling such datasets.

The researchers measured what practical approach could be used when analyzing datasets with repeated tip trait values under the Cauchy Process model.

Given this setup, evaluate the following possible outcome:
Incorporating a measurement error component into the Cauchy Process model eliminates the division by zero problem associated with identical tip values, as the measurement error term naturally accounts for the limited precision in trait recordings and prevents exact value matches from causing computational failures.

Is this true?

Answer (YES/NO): NO